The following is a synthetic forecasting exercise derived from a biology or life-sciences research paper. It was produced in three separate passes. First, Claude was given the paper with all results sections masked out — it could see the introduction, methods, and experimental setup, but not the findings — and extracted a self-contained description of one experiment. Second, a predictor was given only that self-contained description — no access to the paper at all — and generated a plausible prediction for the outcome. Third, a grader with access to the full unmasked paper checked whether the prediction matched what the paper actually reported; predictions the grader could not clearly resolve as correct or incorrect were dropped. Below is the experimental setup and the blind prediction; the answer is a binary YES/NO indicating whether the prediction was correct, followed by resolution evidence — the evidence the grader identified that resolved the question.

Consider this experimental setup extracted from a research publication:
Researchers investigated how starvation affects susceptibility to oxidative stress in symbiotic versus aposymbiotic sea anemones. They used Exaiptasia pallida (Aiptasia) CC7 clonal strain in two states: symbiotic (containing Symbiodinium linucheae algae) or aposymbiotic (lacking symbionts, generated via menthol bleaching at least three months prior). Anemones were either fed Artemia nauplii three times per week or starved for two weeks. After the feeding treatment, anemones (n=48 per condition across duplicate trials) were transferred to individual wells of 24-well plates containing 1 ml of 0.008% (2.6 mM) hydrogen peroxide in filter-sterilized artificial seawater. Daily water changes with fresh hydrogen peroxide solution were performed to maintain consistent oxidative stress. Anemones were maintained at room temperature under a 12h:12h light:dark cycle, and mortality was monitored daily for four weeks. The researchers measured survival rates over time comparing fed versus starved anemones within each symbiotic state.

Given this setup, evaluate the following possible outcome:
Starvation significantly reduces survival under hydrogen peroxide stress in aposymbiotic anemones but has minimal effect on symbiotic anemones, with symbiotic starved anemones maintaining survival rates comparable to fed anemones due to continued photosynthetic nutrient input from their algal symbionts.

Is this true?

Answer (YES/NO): NO